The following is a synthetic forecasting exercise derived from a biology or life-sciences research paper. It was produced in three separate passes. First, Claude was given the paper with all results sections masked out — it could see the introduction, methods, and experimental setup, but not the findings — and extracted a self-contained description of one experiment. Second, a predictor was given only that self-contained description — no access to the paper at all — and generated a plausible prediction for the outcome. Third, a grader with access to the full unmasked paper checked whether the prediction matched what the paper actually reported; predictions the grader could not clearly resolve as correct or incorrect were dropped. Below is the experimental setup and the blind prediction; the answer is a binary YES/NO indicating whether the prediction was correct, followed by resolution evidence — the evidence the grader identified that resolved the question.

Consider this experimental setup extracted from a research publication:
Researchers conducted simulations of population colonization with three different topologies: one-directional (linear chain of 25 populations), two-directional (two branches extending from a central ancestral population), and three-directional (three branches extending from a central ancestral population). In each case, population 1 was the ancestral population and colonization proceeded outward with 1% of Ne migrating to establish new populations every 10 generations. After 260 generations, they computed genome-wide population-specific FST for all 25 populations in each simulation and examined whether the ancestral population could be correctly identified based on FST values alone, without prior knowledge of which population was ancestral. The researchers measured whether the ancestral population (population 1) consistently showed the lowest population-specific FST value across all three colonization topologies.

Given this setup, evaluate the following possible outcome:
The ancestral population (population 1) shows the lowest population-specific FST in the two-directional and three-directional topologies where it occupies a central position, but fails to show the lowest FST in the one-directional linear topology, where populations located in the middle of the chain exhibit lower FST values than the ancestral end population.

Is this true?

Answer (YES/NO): NO